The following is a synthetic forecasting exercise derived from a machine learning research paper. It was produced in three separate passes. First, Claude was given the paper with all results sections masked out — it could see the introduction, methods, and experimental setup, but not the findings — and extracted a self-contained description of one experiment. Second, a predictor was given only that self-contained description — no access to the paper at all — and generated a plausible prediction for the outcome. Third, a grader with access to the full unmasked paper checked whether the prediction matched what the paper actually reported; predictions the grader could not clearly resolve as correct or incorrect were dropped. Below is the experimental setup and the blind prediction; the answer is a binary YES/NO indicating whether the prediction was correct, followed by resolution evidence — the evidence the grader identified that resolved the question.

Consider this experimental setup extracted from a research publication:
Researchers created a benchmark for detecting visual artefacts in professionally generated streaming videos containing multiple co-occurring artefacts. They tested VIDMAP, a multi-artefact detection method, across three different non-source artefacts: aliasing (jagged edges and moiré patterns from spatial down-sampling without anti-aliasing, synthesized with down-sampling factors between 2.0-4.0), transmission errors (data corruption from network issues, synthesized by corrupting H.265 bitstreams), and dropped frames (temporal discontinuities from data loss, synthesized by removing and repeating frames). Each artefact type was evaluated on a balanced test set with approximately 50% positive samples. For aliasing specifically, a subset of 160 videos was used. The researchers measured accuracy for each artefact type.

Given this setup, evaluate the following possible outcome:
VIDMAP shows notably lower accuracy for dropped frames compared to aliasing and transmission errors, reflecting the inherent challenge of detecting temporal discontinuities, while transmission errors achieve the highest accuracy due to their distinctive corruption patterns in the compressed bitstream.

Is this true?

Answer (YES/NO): NO